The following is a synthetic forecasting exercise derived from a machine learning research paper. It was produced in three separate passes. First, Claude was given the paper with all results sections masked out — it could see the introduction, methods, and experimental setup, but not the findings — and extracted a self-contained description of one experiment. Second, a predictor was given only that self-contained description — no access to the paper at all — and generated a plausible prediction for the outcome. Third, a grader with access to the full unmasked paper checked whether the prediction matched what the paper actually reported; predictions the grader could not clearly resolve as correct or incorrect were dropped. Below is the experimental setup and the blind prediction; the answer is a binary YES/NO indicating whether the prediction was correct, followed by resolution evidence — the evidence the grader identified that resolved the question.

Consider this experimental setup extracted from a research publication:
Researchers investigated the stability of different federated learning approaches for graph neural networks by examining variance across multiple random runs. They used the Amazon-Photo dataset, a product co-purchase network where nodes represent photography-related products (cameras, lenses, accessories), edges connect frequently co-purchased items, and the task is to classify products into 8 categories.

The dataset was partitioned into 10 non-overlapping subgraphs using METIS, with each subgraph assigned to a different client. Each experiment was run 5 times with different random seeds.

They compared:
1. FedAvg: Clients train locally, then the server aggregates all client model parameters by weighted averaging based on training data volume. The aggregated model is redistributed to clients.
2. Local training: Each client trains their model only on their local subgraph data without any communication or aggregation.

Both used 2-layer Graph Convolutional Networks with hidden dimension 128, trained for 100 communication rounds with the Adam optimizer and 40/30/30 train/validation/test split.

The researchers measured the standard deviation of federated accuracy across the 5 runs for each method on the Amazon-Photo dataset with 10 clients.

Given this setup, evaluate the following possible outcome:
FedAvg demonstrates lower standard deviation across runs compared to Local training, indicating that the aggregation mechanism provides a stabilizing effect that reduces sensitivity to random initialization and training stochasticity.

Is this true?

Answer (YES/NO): NO